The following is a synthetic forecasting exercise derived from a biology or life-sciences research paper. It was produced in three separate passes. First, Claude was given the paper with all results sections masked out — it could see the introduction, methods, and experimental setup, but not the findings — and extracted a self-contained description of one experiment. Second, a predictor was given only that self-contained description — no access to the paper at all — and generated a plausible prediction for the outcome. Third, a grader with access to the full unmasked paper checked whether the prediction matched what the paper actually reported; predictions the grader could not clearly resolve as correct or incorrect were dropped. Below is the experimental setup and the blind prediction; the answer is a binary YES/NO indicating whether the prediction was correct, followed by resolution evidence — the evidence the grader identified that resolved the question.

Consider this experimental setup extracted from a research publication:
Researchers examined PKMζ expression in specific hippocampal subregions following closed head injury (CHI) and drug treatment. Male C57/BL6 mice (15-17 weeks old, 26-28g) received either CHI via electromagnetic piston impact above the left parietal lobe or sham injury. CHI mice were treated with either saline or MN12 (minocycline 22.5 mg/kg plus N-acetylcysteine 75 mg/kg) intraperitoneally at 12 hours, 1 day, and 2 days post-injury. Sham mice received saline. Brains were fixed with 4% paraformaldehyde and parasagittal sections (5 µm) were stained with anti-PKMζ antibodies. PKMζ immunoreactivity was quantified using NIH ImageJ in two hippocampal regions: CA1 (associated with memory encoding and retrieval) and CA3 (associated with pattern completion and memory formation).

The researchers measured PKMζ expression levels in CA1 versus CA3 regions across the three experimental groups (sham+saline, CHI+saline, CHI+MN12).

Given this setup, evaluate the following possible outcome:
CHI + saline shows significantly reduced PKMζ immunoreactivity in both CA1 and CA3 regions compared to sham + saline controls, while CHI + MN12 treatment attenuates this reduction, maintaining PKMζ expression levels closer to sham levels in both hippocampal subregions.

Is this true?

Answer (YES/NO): NO